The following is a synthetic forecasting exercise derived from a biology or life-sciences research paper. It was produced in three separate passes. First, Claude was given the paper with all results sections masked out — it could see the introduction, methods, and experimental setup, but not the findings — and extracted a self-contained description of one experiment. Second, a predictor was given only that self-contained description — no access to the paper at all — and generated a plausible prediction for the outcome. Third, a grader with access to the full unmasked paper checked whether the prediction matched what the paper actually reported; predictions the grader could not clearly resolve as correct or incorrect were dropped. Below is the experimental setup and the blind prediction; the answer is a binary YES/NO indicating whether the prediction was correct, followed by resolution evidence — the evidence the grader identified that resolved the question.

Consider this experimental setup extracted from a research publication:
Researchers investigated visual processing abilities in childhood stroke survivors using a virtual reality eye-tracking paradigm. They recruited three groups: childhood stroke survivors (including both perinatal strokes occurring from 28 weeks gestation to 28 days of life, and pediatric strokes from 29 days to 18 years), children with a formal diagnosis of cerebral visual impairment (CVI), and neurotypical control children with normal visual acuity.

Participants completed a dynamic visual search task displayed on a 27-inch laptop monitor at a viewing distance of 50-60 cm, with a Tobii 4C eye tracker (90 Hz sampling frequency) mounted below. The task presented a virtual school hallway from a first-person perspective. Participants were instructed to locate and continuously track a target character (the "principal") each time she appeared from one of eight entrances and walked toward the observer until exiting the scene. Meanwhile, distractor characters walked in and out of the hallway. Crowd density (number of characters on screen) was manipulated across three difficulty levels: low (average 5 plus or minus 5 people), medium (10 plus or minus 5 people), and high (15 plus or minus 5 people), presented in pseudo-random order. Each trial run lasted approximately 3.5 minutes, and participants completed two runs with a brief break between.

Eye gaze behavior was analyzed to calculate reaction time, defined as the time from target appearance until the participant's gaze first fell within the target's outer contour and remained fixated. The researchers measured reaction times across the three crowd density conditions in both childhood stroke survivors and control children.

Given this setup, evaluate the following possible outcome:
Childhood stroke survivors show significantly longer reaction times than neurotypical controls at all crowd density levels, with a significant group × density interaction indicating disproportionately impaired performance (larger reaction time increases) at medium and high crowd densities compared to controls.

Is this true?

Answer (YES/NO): NO